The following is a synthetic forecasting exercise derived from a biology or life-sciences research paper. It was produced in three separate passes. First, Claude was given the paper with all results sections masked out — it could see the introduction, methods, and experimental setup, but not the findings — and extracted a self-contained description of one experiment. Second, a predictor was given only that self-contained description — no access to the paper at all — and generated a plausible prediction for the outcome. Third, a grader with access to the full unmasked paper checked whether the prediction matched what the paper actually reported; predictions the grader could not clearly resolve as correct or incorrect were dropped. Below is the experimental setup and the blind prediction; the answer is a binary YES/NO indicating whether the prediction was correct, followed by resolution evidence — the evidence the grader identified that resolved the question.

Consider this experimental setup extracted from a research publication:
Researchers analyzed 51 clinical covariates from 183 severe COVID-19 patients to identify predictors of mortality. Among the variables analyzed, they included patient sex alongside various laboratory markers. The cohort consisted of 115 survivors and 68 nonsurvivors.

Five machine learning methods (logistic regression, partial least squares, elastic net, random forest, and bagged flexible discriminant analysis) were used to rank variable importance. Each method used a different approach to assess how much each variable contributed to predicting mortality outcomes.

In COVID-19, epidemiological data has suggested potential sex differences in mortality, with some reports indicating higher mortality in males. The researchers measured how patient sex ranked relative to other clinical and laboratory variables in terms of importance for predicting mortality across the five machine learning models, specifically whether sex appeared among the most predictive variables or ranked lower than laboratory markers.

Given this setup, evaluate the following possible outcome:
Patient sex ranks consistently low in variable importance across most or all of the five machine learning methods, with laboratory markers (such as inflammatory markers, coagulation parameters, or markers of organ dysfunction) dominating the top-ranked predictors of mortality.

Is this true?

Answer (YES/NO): YES